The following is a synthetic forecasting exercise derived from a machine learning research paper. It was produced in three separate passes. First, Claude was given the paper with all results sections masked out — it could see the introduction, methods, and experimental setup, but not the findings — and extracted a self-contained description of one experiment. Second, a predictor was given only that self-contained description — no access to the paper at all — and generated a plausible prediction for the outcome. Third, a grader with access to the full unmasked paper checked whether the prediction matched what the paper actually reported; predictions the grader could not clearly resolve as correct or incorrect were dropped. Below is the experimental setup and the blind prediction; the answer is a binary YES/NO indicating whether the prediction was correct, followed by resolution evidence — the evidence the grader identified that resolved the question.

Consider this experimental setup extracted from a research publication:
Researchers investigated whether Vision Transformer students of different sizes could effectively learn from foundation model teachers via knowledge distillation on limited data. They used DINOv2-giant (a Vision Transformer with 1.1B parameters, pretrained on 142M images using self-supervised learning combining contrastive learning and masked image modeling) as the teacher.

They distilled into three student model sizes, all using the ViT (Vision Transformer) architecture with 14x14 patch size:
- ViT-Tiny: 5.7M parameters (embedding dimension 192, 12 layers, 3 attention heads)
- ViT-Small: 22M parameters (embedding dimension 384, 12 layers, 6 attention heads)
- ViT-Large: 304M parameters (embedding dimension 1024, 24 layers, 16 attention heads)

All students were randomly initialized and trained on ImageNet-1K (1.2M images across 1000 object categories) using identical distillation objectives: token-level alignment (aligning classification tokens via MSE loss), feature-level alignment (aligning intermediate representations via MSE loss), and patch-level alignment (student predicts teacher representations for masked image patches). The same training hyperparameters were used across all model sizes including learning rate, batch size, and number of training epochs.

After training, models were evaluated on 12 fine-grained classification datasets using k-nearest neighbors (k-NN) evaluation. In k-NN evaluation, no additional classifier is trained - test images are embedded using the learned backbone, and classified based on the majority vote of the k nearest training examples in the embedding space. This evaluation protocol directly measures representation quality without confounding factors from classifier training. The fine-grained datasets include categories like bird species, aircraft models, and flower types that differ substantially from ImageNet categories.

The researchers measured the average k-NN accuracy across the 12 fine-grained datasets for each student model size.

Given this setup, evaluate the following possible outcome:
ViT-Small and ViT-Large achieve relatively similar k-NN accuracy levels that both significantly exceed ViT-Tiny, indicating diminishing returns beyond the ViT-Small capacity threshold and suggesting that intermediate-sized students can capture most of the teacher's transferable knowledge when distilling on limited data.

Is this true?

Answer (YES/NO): NO